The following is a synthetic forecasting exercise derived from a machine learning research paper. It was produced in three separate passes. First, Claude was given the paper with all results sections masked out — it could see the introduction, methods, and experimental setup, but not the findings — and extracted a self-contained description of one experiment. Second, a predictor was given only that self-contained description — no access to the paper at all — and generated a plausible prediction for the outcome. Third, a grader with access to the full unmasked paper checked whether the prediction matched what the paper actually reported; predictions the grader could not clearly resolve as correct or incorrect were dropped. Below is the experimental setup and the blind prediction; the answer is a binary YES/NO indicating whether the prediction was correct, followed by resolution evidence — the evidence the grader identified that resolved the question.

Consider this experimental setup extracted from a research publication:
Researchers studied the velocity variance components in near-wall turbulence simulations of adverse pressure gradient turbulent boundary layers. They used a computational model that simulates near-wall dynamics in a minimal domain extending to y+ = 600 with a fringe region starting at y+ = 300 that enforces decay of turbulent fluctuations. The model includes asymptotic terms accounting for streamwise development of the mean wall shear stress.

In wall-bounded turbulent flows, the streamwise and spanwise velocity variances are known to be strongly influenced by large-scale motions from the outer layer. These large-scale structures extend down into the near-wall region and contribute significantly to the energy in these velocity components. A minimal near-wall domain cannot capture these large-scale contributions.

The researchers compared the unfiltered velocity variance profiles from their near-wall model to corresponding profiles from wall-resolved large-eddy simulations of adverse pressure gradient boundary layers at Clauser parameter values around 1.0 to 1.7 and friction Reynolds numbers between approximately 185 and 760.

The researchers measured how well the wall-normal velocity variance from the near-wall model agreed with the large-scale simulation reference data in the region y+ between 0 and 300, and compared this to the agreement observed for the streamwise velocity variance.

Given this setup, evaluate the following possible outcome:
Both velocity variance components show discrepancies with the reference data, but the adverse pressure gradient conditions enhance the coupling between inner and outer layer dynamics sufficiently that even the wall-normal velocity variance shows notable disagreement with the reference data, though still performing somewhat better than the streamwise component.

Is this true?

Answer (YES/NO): NO